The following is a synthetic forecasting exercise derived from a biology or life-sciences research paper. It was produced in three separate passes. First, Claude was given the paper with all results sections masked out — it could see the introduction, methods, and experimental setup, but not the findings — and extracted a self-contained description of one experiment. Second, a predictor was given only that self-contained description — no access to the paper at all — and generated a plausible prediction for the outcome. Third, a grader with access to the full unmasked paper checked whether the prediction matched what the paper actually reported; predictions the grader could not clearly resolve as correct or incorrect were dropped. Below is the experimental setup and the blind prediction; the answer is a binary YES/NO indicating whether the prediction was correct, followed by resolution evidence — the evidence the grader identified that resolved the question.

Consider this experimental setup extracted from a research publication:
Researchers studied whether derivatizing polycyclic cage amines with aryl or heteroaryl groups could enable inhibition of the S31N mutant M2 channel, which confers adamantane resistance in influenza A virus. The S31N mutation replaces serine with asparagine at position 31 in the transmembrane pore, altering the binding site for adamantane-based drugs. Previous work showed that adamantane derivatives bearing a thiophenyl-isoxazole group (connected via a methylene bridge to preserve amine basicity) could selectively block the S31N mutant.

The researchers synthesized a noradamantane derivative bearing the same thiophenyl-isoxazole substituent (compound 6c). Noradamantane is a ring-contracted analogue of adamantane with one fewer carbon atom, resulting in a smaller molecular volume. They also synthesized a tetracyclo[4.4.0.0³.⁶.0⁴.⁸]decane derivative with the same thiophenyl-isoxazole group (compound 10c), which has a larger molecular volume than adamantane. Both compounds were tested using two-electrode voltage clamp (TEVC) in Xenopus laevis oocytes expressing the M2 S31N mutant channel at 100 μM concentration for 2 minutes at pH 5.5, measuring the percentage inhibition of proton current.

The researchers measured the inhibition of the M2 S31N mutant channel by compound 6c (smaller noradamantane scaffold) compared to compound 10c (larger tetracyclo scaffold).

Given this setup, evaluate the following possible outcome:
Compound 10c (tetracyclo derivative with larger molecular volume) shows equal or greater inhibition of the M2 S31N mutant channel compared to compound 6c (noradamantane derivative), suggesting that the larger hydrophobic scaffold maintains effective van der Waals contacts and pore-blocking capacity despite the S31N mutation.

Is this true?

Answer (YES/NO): NO